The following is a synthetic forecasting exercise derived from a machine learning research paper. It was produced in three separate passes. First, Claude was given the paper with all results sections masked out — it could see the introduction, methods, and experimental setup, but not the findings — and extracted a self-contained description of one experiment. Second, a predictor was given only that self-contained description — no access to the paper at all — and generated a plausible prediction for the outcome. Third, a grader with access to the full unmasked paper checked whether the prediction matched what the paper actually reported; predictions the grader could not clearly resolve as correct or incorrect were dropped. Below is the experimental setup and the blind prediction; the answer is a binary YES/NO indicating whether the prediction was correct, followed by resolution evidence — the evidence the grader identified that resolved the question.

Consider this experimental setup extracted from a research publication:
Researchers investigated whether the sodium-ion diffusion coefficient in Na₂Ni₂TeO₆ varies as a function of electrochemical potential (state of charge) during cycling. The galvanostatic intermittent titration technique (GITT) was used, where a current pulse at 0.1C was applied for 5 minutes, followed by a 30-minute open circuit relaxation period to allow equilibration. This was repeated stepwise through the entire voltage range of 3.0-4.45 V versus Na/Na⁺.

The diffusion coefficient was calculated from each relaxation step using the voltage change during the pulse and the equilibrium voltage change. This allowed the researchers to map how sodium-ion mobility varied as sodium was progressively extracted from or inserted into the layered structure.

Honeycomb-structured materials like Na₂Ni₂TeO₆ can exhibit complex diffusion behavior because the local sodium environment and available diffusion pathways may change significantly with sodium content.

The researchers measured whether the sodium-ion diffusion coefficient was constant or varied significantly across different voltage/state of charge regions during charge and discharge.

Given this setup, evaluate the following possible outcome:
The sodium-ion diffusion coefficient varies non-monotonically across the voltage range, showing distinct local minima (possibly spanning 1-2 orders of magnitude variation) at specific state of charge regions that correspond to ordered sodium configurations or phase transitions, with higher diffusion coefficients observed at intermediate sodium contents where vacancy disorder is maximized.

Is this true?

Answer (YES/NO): YES